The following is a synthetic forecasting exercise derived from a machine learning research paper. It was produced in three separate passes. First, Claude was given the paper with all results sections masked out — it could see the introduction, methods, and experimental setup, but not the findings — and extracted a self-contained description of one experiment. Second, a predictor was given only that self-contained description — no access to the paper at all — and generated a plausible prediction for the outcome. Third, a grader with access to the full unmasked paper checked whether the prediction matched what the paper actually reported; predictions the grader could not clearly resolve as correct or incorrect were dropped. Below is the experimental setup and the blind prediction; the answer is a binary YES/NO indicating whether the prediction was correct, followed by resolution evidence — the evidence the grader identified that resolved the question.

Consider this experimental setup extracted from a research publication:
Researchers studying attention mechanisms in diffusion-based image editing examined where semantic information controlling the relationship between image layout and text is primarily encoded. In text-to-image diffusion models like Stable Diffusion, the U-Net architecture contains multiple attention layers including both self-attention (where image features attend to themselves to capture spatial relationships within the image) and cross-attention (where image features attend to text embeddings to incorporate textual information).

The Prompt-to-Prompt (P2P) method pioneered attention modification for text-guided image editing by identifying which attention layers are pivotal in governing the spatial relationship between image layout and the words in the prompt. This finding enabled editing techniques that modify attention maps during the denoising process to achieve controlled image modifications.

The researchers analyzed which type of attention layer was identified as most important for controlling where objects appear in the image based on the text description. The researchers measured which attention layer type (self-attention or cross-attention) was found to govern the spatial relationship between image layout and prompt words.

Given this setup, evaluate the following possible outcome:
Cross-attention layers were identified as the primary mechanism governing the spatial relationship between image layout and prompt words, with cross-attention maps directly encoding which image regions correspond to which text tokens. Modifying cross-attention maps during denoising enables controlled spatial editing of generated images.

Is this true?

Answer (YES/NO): YES